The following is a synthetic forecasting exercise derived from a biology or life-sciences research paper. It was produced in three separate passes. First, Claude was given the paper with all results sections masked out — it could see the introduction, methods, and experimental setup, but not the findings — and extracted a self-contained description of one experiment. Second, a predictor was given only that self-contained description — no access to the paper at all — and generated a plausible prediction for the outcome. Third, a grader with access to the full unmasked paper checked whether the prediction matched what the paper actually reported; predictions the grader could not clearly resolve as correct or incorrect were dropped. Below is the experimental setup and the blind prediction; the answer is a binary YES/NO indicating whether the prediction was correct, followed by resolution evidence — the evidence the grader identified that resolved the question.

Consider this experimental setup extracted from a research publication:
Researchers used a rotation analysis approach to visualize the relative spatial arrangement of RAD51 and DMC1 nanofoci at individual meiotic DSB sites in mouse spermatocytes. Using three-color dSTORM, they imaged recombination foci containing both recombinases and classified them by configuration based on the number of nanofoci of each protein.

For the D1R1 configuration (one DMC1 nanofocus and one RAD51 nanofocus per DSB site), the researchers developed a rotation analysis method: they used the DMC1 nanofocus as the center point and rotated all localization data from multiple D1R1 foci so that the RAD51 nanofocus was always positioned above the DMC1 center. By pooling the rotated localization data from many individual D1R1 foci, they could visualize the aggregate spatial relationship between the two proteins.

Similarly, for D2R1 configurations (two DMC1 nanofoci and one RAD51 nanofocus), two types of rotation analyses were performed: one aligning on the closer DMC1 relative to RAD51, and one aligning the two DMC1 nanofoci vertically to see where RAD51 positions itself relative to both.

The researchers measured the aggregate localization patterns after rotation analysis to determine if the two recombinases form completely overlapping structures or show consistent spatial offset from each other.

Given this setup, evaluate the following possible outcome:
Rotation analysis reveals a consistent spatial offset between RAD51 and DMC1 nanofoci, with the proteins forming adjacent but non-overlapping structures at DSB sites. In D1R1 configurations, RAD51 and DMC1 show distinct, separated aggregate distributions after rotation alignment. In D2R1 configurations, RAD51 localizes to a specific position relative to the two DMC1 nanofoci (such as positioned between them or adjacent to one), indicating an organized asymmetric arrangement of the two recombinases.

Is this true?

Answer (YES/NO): YES